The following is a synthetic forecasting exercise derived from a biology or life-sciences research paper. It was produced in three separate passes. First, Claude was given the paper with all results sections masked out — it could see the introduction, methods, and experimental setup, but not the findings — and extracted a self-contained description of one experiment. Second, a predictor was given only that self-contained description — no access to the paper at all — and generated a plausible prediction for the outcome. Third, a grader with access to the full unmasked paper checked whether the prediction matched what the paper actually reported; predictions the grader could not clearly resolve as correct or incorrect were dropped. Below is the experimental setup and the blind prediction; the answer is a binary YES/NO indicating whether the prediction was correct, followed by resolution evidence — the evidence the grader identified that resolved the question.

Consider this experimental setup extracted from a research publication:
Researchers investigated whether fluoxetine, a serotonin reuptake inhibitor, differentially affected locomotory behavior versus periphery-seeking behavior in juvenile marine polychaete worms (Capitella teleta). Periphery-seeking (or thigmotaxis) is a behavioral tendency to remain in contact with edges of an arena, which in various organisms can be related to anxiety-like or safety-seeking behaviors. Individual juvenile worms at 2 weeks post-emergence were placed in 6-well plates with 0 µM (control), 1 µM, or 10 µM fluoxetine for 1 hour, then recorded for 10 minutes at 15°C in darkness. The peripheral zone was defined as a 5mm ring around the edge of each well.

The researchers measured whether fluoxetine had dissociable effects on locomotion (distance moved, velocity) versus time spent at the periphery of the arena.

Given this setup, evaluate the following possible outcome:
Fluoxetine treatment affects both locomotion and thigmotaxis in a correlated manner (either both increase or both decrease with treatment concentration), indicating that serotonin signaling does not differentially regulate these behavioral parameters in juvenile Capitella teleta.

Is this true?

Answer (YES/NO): NO